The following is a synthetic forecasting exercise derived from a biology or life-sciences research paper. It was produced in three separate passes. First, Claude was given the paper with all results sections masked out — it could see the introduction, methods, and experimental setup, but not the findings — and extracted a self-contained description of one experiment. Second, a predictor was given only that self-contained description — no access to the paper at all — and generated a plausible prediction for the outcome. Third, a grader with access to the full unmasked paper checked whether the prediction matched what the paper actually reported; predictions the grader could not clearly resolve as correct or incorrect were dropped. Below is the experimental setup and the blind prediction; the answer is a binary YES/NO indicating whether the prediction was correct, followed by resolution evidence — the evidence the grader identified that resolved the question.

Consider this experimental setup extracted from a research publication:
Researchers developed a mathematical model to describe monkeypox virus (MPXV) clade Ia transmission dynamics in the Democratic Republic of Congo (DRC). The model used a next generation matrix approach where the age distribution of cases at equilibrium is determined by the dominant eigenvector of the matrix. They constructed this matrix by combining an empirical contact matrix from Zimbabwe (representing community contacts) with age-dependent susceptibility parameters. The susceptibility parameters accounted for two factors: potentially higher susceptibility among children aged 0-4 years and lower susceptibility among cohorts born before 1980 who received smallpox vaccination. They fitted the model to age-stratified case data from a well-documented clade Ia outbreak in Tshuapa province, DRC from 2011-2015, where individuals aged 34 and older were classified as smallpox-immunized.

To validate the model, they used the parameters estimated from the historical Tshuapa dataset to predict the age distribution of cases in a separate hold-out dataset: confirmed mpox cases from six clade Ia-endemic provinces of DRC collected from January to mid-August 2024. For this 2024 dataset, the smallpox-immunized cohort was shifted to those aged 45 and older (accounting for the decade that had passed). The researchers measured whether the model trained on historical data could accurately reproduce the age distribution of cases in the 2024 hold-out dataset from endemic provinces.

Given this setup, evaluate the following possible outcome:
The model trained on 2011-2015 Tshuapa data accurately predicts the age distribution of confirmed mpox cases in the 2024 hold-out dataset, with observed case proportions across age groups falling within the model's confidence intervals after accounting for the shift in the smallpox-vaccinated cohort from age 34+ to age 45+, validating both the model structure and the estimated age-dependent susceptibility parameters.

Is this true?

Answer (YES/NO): YES